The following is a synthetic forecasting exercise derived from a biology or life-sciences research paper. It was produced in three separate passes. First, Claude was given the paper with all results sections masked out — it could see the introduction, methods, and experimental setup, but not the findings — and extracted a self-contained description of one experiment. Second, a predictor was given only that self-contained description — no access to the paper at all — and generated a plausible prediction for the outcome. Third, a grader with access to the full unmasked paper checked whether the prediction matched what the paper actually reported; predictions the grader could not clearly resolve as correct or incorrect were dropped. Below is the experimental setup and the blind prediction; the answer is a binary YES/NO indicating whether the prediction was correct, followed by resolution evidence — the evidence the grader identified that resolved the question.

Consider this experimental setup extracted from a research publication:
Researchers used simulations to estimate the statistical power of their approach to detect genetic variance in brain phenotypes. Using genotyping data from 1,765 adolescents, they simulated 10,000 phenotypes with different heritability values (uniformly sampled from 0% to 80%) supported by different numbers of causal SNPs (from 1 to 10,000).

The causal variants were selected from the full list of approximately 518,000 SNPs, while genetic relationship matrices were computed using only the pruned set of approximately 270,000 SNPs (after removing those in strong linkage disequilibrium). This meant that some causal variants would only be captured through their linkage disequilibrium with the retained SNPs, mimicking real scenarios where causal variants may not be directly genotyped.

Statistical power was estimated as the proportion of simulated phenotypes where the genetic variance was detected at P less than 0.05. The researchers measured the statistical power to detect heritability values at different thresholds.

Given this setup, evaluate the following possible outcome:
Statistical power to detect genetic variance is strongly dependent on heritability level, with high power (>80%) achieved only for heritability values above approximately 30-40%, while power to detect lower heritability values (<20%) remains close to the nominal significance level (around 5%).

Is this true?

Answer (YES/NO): NO